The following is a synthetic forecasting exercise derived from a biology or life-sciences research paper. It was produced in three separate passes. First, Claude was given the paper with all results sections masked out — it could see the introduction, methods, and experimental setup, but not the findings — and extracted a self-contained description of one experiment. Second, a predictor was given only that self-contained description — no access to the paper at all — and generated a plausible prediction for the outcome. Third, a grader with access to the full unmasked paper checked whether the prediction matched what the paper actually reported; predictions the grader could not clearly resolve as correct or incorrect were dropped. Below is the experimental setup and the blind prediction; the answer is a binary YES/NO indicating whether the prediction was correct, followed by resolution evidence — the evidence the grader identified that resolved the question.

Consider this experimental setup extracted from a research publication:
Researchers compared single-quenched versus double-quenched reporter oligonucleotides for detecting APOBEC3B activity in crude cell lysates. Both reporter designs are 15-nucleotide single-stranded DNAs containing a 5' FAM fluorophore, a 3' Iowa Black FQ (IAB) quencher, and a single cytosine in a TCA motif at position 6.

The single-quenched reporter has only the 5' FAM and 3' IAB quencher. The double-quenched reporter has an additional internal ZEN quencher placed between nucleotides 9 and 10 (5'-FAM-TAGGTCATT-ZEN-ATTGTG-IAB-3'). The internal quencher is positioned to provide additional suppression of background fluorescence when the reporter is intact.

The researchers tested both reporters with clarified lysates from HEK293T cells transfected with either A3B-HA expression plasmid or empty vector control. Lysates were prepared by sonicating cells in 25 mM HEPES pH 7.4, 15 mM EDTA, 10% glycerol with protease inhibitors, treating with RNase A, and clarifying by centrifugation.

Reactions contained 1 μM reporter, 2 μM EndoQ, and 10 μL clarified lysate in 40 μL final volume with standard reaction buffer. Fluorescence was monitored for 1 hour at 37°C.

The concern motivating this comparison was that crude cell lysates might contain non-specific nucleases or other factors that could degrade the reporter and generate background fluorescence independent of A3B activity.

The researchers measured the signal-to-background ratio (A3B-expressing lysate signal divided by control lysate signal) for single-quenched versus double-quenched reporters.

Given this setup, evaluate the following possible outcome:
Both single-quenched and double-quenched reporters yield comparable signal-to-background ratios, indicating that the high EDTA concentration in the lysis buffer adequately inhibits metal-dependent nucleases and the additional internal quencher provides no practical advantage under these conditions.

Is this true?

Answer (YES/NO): NO